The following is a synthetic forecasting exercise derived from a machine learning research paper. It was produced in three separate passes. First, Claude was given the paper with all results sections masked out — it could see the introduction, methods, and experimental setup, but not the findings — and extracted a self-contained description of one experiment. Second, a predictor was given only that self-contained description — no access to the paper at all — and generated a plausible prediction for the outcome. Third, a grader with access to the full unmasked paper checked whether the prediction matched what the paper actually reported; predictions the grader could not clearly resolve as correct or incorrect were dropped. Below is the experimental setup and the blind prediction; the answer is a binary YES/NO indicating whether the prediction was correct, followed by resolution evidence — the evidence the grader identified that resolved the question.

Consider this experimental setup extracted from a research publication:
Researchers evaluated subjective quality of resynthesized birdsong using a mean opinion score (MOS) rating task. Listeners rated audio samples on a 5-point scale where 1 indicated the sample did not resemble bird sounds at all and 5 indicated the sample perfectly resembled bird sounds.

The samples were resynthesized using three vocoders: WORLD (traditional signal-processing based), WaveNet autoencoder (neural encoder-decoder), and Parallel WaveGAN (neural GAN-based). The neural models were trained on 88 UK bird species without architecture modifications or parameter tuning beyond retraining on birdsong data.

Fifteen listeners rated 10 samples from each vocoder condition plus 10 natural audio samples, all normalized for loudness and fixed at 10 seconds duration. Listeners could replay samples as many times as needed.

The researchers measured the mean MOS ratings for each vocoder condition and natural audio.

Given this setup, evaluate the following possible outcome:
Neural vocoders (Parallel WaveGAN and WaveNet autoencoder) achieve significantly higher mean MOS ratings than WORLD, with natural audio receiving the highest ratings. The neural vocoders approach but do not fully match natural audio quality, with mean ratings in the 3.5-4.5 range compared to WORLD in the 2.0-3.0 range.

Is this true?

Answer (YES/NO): NO